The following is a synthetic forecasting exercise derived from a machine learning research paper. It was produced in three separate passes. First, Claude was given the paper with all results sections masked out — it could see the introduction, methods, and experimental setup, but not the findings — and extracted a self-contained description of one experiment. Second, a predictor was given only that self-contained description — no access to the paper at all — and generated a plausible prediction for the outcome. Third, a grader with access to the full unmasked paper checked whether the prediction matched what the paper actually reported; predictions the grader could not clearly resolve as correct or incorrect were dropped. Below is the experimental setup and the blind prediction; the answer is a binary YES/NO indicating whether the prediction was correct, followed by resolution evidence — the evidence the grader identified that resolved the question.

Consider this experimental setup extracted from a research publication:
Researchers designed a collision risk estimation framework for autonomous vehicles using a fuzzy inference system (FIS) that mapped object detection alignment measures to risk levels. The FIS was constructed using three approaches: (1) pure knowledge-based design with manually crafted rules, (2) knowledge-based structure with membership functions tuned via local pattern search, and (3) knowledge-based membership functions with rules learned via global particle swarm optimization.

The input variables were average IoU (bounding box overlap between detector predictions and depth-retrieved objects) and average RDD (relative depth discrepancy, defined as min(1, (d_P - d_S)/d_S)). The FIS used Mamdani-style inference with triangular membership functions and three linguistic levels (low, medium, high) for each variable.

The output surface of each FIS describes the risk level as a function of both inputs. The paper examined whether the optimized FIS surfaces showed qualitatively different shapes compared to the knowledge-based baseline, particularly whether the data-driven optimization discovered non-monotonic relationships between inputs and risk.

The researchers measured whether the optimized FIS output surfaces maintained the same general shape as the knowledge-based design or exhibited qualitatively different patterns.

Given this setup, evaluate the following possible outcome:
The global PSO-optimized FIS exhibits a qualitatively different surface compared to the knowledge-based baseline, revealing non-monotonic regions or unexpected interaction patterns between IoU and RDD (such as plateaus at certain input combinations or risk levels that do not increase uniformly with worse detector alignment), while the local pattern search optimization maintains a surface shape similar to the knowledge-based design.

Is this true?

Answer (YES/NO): YES